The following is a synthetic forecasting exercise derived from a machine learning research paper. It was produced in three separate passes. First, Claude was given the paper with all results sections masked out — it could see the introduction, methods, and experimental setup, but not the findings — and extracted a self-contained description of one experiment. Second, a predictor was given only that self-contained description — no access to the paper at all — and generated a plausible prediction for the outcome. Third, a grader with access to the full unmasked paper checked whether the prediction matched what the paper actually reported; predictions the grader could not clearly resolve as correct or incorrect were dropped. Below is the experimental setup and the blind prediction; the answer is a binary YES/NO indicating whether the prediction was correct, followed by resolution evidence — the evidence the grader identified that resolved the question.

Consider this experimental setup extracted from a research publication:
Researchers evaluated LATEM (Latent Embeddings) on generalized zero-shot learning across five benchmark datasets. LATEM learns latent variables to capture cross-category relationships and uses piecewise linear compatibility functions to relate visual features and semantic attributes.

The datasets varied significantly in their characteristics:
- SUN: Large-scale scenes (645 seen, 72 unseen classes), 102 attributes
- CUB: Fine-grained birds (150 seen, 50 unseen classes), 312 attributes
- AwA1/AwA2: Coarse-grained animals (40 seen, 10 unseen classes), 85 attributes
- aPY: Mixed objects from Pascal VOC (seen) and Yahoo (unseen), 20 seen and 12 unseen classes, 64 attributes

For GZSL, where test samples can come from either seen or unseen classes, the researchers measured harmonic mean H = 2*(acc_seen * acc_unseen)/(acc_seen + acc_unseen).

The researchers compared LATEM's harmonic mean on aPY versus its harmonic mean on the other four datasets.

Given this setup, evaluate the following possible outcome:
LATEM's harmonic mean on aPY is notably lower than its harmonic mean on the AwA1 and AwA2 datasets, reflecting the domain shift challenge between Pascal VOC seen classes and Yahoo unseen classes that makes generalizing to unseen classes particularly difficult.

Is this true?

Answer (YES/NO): YES